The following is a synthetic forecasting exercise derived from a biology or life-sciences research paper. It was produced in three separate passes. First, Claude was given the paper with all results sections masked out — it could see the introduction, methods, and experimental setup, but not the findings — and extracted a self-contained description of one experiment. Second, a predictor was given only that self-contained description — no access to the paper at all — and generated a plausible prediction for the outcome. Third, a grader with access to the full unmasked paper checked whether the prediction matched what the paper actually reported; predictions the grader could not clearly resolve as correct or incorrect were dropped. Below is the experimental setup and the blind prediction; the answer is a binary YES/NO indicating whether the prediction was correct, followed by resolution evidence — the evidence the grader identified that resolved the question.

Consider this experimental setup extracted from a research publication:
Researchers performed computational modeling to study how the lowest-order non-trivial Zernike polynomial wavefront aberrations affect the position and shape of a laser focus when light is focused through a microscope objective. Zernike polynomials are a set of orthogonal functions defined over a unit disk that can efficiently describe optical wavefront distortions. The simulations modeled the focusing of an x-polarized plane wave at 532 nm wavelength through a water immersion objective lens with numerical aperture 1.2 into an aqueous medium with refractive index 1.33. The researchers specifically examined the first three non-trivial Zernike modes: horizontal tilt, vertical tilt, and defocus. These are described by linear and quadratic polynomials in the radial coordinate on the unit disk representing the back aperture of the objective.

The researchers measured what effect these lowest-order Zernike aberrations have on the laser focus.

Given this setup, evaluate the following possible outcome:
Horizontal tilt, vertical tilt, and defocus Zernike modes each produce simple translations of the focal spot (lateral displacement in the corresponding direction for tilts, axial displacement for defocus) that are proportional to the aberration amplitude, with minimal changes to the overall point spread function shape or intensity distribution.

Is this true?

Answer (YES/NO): YES